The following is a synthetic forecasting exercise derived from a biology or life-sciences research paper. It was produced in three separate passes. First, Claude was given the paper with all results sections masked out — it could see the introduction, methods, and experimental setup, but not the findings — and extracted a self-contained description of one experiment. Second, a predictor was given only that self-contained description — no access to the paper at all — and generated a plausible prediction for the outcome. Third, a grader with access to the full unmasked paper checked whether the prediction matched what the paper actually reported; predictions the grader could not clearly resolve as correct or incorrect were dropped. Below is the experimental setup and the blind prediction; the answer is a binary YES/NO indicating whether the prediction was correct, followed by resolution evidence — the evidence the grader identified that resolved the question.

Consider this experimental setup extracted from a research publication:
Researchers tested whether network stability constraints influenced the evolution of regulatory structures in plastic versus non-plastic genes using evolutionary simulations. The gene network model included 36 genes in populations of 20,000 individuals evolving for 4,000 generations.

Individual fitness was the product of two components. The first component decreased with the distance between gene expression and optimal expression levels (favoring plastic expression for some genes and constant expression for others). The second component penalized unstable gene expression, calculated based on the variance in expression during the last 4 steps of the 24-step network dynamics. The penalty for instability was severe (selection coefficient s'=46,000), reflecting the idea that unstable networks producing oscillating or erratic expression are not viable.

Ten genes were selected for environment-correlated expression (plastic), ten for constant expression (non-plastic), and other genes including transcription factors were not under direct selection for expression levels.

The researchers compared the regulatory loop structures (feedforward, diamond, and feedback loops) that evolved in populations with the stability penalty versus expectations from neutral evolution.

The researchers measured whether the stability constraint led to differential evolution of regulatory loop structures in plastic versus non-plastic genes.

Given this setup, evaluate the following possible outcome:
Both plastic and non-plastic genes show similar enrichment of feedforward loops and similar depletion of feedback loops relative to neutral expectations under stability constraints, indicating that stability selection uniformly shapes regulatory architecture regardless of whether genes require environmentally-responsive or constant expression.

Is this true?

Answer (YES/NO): YES